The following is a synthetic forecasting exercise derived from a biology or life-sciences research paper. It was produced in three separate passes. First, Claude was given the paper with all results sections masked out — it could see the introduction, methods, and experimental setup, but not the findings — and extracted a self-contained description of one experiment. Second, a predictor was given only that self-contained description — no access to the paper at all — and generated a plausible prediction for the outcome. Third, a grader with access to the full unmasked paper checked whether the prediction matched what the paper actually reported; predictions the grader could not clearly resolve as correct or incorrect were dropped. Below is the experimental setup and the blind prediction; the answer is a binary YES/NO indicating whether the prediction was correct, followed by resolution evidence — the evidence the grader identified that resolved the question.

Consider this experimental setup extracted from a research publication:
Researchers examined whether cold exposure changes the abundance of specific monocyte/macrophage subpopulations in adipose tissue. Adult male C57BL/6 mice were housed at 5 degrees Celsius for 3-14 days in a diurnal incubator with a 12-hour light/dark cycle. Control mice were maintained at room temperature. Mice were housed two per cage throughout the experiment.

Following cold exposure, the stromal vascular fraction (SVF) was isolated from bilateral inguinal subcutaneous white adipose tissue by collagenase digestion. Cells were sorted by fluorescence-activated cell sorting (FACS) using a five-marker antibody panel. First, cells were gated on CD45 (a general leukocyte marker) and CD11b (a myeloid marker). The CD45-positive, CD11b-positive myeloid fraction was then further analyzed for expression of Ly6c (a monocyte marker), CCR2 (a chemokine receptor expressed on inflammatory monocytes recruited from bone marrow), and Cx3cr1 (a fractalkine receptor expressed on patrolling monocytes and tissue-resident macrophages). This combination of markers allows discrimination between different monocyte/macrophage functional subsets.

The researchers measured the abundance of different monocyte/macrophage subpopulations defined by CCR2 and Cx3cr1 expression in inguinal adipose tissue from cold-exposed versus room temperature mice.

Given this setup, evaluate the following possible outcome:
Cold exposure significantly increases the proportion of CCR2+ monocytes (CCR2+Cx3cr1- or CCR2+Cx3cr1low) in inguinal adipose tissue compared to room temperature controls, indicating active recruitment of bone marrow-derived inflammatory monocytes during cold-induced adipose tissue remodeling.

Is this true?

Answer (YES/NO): NO